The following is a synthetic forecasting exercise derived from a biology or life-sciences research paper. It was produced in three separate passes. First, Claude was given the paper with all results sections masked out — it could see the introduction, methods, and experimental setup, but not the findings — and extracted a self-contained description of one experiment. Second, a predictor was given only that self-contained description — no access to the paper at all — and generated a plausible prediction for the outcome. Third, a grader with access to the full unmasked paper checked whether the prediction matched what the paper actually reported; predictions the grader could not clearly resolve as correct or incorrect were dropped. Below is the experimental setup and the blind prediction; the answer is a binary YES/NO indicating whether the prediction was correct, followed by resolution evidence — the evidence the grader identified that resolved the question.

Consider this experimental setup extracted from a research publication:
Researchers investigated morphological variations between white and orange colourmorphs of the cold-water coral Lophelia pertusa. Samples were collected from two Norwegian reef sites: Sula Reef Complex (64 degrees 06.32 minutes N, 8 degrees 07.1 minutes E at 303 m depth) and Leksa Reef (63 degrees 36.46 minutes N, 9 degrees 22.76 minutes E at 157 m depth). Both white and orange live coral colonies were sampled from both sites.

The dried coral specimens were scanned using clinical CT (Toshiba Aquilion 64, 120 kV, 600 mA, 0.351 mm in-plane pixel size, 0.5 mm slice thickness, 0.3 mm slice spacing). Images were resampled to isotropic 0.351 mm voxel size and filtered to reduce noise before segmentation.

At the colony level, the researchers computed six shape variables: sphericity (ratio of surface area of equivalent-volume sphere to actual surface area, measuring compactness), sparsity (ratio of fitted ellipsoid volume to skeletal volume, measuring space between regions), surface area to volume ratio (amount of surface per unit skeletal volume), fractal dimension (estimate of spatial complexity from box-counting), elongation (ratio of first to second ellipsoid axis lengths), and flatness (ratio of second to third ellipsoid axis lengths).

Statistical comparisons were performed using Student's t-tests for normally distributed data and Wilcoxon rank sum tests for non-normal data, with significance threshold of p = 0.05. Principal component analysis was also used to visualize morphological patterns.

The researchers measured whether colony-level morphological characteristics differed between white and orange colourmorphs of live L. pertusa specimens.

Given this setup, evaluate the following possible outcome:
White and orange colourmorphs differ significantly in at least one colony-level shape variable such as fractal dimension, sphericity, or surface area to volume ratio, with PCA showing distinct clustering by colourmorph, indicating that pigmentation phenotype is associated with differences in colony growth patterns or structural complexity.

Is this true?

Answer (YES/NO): NO